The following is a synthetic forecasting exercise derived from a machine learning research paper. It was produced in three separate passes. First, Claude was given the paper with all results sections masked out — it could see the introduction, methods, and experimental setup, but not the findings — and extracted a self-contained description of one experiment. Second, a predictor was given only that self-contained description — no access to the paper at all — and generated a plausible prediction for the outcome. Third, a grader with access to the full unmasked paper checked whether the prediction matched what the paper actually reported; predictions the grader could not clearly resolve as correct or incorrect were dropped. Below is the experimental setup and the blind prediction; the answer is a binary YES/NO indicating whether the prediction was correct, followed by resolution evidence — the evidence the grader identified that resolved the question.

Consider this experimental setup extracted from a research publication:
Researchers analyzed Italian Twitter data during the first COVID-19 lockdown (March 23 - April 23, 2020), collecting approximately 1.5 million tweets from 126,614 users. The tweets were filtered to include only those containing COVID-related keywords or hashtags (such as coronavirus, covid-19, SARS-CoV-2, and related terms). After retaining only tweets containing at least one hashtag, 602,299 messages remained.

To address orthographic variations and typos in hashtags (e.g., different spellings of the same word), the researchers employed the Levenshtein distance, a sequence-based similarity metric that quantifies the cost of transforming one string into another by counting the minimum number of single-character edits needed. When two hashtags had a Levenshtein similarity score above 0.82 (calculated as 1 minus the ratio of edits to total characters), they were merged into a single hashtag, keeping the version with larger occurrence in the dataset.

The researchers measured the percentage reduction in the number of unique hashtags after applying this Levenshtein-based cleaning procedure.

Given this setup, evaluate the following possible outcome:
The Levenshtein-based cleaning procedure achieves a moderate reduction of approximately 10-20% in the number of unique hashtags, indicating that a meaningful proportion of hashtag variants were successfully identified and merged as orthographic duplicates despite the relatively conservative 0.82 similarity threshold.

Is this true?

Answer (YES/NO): NO